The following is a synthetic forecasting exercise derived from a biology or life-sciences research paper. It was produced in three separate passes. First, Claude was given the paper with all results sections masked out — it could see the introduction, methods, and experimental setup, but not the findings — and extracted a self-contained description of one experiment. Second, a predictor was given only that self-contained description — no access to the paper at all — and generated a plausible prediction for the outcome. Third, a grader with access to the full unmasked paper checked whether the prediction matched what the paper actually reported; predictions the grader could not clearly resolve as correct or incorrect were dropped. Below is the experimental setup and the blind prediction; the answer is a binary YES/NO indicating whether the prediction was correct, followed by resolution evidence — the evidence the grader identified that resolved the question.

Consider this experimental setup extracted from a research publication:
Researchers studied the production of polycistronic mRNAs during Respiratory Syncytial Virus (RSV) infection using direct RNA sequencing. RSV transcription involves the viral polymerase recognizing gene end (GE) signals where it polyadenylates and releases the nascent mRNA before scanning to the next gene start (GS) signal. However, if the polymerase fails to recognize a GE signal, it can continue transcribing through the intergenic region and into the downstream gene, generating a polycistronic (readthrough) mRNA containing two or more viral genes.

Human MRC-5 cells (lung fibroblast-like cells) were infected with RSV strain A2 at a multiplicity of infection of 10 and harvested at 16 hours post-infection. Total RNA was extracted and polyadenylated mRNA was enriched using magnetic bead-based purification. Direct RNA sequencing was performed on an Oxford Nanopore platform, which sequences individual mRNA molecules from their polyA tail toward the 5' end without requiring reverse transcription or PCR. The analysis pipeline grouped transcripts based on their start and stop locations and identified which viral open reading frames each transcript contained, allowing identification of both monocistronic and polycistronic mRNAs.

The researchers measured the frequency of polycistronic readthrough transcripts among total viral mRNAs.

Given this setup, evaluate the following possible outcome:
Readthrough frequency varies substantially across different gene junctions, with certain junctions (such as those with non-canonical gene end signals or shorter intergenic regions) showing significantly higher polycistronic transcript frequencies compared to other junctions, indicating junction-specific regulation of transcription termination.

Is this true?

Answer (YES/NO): NO